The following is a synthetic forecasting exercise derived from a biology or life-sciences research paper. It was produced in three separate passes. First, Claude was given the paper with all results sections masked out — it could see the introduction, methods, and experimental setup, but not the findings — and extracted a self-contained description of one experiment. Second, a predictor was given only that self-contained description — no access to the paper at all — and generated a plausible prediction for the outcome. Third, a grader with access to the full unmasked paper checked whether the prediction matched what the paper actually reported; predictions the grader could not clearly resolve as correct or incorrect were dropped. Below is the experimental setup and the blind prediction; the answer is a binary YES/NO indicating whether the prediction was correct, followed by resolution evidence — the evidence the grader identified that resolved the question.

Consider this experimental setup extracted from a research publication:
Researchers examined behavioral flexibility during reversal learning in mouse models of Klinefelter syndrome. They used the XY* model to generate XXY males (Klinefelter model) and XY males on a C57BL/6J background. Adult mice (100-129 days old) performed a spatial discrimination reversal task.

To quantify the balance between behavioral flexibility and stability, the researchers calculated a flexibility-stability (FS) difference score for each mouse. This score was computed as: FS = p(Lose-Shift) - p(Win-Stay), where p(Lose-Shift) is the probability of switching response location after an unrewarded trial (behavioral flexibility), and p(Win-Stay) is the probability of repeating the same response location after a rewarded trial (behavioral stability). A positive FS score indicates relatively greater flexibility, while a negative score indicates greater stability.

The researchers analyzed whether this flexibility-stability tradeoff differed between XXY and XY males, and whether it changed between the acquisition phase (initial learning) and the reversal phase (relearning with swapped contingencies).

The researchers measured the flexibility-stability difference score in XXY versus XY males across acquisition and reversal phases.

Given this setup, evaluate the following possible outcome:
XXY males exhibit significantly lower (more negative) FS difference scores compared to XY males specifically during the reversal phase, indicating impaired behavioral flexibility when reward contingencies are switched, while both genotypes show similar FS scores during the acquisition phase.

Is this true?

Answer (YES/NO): NO